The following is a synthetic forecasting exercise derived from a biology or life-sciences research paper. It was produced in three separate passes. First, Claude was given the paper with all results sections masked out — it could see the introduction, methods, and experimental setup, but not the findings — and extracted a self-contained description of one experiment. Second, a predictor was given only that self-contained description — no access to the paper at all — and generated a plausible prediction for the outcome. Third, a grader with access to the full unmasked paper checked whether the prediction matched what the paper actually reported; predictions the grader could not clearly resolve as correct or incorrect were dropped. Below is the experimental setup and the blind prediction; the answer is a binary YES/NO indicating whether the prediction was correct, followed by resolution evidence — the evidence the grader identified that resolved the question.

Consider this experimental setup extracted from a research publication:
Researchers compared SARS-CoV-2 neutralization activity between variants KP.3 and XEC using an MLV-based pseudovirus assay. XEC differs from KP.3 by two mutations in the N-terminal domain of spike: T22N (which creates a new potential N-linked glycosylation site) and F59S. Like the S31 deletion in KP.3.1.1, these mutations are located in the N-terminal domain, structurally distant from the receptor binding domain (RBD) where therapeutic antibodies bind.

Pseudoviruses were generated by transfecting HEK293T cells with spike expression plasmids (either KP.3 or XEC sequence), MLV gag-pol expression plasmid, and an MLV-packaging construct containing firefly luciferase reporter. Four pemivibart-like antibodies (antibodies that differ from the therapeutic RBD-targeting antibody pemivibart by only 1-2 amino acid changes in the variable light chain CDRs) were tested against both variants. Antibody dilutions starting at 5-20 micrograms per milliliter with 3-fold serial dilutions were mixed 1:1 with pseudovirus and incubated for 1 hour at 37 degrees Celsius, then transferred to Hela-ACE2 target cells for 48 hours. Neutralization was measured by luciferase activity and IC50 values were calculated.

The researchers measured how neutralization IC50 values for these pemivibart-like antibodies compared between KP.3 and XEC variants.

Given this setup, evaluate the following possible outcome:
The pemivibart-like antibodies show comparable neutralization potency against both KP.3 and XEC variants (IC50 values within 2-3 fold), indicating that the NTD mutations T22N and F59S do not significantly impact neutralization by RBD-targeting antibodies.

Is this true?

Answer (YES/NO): NO